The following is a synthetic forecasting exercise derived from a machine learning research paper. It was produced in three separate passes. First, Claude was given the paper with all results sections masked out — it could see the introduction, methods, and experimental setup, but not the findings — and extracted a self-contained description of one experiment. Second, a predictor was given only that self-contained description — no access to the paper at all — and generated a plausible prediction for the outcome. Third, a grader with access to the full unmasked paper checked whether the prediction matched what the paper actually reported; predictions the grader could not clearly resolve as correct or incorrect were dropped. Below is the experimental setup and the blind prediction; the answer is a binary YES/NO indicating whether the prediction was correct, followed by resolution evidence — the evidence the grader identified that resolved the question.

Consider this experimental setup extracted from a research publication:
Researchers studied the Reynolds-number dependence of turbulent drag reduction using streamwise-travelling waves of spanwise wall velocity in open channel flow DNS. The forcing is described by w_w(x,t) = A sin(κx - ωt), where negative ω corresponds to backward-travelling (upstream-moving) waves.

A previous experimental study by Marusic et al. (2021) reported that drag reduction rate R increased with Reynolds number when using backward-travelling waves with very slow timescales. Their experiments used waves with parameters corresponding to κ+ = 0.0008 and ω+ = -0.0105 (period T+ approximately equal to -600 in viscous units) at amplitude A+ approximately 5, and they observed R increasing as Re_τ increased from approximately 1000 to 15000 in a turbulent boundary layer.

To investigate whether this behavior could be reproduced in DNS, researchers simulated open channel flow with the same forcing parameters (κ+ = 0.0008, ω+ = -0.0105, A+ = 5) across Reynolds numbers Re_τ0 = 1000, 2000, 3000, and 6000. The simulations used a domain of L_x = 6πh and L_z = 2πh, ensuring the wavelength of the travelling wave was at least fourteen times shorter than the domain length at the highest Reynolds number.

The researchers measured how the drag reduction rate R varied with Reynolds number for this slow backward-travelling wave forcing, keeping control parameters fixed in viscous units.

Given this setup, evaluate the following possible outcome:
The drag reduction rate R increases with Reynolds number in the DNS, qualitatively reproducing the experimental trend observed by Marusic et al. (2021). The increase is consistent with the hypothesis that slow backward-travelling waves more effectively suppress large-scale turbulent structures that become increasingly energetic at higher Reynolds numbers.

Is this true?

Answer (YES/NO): NO